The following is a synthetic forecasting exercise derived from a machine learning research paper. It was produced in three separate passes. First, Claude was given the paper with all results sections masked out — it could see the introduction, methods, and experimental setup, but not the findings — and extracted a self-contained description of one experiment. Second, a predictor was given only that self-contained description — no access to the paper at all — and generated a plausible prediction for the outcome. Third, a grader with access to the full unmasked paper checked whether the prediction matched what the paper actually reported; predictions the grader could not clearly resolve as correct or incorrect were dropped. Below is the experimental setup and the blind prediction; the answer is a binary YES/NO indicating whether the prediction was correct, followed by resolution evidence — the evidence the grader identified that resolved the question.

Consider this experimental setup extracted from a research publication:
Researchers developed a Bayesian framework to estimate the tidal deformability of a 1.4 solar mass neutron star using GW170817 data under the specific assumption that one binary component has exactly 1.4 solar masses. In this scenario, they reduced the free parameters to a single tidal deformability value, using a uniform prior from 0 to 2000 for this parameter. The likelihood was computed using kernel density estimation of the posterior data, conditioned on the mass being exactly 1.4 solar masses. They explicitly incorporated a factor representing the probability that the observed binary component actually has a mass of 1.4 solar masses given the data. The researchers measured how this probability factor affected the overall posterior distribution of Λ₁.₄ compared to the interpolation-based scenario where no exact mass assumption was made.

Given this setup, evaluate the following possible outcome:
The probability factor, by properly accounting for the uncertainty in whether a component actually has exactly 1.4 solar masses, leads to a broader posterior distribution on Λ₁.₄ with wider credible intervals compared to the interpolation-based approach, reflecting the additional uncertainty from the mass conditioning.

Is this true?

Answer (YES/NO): NO